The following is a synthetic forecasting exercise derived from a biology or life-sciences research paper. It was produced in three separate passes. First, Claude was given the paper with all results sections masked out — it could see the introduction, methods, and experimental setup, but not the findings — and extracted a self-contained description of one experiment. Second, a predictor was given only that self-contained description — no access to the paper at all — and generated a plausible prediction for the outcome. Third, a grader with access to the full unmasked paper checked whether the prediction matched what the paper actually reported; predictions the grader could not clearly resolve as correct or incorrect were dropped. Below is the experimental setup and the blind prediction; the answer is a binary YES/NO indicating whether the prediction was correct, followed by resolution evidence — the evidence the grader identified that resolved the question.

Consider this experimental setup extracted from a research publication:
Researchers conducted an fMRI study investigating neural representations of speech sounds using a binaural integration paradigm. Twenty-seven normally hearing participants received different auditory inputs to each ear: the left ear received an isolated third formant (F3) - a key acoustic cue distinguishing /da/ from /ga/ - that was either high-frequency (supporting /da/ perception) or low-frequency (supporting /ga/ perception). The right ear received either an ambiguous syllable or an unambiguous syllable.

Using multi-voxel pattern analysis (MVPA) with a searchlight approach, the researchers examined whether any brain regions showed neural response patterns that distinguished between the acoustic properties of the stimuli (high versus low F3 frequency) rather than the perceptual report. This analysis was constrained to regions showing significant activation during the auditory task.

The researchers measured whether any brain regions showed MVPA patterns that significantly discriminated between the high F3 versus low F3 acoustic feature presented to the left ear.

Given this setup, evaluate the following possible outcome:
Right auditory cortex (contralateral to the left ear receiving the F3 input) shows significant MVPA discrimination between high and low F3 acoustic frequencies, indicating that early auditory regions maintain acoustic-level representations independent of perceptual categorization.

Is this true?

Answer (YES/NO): NO